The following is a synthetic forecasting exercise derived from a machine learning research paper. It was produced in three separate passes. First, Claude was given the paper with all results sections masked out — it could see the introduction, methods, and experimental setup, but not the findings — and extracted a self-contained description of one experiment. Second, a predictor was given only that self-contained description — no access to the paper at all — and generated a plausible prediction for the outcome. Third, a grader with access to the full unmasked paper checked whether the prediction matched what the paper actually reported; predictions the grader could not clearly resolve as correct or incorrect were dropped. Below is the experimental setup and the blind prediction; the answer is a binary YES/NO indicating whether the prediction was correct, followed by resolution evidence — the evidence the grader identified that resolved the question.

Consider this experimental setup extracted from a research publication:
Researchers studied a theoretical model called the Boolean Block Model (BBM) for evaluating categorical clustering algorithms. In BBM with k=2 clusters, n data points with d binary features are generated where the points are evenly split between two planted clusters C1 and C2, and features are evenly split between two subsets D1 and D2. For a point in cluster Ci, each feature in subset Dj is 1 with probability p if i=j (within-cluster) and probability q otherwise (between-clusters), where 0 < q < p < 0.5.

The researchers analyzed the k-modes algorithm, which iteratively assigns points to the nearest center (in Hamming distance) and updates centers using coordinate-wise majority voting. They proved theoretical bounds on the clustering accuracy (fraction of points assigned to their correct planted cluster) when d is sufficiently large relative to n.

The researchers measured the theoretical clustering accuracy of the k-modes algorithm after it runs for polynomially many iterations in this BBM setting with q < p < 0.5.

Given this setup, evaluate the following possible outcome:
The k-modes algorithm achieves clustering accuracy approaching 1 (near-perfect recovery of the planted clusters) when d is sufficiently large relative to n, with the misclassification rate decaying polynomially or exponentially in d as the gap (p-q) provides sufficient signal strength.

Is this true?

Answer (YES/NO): NO